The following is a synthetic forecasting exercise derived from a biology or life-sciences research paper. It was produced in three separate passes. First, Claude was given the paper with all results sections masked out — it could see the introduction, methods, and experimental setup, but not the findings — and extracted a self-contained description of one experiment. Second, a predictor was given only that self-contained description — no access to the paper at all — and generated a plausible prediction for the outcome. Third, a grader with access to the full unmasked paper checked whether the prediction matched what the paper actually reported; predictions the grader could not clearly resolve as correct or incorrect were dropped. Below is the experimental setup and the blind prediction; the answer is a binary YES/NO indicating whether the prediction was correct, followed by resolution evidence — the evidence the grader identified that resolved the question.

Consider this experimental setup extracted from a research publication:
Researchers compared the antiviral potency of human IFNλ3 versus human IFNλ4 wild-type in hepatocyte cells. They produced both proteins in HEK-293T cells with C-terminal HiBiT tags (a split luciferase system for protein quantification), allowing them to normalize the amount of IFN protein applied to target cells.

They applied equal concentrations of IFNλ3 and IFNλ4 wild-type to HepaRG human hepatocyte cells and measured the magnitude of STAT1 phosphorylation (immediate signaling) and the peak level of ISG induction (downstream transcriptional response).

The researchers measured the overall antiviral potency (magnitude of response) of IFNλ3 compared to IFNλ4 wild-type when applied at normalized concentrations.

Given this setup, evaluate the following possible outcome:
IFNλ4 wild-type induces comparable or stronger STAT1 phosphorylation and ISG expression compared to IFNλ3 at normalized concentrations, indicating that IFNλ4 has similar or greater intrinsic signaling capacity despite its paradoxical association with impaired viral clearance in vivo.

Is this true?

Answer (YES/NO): NO